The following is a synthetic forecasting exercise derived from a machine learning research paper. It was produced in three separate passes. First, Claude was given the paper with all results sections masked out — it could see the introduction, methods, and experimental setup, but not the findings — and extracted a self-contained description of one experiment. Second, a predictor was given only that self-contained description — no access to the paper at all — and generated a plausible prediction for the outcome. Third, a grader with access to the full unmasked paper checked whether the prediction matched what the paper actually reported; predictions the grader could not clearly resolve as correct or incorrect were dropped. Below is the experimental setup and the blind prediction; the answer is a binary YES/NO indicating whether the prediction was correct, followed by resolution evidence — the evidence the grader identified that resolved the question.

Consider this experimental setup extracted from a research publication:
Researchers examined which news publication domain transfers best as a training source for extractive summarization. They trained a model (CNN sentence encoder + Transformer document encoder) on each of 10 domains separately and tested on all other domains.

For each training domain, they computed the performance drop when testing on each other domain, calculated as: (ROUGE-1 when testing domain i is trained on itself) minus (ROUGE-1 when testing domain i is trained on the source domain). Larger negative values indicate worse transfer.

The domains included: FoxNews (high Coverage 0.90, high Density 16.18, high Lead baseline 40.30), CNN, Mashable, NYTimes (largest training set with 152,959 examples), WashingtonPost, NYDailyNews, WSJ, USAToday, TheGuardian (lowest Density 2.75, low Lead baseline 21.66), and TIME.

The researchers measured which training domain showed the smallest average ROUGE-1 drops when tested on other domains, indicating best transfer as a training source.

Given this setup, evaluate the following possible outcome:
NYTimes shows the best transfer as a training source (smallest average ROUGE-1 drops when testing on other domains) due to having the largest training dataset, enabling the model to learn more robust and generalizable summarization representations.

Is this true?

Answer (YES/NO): NO